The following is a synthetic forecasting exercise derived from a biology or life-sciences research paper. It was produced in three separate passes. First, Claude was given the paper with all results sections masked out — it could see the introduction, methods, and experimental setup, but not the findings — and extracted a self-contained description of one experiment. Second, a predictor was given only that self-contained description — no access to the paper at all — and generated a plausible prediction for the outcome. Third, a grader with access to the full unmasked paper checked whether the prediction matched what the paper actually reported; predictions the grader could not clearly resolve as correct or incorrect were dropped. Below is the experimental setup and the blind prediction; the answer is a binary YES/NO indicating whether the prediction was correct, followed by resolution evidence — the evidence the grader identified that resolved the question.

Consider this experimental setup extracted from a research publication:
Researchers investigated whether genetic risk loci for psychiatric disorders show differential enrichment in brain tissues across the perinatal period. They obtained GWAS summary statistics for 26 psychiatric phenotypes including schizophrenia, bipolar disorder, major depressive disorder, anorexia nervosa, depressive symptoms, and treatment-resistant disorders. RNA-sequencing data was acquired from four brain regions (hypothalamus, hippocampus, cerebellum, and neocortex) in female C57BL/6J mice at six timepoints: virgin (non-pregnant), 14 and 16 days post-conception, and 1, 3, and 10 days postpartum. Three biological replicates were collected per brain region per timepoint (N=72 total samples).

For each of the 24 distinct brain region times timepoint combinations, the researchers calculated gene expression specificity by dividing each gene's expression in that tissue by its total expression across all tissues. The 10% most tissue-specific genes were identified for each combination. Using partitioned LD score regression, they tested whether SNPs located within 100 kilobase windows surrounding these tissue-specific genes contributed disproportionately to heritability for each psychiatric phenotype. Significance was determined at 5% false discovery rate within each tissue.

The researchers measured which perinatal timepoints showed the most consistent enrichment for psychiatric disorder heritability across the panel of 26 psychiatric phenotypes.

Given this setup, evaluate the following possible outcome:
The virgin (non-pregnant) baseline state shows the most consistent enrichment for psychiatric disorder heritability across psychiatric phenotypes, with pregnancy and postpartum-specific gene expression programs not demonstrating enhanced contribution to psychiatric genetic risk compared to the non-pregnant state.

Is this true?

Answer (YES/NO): NO